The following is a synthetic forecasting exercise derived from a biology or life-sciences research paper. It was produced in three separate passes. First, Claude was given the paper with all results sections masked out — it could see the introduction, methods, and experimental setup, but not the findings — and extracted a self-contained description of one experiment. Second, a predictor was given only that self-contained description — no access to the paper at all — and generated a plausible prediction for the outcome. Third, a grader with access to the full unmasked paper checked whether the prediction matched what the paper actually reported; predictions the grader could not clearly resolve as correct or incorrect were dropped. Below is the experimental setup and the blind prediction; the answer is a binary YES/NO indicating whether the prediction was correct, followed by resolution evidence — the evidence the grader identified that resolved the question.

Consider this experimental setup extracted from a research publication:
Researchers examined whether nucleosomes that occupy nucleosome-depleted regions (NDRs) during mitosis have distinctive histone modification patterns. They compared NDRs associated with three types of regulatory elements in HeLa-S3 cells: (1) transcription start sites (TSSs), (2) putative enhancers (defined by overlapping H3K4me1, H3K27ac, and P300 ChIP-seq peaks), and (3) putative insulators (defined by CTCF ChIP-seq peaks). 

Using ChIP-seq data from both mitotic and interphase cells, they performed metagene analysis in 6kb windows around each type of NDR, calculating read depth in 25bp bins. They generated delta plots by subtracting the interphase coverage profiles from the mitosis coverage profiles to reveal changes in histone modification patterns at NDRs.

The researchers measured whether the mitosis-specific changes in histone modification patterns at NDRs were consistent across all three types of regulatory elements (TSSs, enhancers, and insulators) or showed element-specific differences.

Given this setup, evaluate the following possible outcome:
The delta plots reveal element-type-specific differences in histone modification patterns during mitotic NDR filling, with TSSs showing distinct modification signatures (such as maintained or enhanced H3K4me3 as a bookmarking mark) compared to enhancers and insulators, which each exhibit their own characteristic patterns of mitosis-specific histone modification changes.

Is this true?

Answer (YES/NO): NO